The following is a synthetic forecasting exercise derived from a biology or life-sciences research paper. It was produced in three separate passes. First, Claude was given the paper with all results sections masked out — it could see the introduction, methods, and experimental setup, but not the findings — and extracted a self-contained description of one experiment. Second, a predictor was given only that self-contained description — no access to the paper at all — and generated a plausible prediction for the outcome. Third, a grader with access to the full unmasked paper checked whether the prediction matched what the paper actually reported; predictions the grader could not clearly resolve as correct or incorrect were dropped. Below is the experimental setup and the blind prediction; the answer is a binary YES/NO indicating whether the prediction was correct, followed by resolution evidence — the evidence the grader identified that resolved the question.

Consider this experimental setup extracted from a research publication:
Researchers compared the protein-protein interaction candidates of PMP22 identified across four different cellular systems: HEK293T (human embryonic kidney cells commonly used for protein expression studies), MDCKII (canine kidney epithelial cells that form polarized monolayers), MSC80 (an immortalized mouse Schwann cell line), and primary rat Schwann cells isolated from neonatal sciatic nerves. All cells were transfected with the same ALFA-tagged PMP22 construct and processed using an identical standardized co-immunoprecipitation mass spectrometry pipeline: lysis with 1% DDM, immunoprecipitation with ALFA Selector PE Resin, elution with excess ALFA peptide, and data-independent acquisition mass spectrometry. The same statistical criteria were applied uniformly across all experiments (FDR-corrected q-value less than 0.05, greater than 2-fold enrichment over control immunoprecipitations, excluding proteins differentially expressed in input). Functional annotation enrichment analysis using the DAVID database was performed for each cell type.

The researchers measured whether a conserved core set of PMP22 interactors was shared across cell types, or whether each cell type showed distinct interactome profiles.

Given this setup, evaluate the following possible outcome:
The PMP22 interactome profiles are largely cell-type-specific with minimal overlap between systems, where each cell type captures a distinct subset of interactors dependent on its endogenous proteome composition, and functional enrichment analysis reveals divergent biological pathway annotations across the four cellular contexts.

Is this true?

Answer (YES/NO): NO